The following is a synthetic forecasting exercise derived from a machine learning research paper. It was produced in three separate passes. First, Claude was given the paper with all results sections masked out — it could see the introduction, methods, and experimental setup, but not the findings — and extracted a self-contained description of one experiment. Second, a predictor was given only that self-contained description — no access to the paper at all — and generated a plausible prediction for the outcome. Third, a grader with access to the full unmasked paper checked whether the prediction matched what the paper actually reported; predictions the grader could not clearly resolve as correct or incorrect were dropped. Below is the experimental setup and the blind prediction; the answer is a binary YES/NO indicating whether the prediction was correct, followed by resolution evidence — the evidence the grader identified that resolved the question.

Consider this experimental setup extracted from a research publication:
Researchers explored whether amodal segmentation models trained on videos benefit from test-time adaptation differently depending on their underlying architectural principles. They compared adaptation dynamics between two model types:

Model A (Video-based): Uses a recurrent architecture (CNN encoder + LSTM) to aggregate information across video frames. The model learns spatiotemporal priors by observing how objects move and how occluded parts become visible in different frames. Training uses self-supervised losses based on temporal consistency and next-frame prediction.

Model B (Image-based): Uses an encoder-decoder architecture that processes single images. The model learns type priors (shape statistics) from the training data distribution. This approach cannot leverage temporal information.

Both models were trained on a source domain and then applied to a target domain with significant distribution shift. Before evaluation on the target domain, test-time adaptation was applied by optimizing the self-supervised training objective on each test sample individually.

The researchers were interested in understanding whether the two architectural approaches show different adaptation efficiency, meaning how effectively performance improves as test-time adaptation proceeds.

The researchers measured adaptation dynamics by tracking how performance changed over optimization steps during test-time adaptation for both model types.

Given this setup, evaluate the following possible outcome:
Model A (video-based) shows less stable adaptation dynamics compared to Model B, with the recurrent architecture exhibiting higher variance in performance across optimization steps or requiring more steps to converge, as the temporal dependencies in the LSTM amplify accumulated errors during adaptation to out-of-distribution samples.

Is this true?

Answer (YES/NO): NO